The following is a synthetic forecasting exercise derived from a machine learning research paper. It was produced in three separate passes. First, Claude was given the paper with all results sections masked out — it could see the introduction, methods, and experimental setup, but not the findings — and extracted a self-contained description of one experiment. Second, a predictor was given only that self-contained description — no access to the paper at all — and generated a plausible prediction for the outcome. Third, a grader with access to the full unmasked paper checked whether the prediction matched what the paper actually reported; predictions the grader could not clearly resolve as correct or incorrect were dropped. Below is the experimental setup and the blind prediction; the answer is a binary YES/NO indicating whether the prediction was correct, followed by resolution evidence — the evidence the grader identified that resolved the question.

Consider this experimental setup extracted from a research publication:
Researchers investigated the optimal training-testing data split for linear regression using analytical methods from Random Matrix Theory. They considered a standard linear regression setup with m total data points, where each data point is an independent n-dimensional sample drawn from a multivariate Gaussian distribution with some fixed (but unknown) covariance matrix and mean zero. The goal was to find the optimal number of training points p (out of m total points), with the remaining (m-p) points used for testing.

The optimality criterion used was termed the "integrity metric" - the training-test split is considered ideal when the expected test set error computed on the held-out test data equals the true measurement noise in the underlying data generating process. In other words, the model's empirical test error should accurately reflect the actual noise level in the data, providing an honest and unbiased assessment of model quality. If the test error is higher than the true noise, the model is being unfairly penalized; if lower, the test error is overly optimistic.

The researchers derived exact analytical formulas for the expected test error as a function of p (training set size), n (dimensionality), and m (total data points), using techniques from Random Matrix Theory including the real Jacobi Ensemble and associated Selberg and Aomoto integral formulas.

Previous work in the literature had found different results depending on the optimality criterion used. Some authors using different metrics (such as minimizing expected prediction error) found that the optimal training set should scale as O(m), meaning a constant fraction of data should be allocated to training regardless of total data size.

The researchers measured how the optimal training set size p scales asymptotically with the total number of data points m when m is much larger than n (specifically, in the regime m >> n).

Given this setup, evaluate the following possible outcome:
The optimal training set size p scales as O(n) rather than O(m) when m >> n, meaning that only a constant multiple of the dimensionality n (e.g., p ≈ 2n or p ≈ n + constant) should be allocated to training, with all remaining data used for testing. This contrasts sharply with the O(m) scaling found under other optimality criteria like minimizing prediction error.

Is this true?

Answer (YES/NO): NO